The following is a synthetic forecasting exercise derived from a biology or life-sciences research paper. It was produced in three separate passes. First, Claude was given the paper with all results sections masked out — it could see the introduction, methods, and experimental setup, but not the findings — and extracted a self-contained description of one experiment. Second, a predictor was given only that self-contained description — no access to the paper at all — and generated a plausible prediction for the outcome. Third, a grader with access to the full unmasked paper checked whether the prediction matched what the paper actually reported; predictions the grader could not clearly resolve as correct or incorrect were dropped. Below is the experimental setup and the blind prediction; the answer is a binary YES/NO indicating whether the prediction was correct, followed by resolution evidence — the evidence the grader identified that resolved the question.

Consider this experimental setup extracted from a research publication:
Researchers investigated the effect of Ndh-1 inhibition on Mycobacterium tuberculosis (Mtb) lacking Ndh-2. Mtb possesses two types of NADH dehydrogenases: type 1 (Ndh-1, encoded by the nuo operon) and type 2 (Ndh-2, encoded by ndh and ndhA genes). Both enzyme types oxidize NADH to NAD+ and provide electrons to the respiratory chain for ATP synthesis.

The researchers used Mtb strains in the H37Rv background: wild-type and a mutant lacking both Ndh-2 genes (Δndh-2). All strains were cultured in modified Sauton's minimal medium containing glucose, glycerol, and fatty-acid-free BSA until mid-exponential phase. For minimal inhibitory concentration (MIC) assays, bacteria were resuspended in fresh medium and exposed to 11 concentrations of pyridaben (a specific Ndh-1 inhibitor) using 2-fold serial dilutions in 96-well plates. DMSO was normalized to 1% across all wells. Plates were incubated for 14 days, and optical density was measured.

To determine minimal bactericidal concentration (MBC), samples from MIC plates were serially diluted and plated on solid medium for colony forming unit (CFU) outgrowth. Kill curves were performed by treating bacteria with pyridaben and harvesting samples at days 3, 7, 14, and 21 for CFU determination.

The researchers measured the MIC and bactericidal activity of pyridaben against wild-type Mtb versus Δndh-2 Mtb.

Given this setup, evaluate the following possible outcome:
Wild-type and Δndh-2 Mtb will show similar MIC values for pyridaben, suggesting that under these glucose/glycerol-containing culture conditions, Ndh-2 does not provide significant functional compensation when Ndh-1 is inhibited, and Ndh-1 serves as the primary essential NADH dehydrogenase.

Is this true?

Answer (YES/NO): NO